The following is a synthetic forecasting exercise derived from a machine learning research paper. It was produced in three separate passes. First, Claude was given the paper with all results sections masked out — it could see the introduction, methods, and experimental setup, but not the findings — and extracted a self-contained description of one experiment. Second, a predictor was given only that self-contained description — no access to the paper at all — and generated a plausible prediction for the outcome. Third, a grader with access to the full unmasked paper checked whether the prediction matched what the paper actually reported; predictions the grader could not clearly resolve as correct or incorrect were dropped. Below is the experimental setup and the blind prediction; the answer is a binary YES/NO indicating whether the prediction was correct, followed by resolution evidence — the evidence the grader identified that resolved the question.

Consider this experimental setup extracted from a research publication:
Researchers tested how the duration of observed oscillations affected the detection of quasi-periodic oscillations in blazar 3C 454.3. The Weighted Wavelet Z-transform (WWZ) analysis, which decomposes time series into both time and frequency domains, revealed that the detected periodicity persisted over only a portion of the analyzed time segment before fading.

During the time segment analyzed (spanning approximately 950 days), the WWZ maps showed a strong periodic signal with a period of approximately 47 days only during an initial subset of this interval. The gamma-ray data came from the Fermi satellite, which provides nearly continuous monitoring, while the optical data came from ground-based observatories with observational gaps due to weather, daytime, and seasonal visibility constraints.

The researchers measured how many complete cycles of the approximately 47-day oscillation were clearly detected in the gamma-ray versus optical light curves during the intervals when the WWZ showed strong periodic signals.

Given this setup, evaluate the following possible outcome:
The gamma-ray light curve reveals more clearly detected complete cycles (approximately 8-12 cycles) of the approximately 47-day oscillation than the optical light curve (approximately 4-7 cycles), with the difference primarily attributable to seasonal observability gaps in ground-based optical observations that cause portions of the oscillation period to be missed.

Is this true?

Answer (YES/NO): YES